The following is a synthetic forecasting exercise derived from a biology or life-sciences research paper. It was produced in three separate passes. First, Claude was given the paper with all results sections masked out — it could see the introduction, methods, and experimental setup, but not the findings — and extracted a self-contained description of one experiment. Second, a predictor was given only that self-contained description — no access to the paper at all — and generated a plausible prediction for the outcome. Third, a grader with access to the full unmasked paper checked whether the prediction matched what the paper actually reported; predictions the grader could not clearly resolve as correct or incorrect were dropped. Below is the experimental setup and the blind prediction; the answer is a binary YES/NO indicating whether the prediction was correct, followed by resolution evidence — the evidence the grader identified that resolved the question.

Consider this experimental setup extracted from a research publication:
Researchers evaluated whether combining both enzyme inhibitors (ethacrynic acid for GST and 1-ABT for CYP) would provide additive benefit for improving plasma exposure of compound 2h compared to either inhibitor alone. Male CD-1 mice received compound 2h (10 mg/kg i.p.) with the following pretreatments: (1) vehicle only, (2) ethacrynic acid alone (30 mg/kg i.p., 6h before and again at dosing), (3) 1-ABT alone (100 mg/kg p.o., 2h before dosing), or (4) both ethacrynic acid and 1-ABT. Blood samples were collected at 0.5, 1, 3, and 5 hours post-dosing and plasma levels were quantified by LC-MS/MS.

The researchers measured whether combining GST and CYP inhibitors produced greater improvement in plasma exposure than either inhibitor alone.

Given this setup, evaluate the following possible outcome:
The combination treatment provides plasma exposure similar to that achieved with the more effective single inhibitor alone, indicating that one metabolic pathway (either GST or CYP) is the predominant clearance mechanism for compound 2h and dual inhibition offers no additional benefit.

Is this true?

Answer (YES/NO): NO